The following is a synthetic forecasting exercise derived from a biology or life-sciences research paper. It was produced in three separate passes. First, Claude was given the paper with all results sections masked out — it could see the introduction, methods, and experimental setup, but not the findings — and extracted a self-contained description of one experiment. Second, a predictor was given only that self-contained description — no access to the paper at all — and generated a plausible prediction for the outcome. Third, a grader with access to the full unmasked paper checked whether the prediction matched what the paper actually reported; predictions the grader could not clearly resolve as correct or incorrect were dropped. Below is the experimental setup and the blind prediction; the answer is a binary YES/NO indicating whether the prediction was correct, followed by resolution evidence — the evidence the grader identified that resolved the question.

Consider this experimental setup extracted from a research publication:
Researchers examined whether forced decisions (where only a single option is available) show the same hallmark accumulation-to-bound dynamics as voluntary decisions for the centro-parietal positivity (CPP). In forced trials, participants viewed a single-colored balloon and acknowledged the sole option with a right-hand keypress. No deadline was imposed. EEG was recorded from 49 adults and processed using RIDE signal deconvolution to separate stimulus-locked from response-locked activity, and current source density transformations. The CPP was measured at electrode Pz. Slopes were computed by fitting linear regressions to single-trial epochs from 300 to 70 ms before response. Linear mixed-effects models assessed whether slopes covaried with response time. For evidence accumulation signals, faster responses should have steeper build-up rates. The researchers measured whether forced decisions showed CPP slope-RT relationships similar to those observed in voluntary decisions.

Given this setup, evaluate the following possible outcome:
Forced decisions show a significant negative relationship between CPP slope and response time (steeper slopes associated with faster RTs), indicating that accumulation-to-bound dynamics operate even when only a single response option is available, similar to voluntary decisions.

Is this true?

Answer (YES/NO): YES